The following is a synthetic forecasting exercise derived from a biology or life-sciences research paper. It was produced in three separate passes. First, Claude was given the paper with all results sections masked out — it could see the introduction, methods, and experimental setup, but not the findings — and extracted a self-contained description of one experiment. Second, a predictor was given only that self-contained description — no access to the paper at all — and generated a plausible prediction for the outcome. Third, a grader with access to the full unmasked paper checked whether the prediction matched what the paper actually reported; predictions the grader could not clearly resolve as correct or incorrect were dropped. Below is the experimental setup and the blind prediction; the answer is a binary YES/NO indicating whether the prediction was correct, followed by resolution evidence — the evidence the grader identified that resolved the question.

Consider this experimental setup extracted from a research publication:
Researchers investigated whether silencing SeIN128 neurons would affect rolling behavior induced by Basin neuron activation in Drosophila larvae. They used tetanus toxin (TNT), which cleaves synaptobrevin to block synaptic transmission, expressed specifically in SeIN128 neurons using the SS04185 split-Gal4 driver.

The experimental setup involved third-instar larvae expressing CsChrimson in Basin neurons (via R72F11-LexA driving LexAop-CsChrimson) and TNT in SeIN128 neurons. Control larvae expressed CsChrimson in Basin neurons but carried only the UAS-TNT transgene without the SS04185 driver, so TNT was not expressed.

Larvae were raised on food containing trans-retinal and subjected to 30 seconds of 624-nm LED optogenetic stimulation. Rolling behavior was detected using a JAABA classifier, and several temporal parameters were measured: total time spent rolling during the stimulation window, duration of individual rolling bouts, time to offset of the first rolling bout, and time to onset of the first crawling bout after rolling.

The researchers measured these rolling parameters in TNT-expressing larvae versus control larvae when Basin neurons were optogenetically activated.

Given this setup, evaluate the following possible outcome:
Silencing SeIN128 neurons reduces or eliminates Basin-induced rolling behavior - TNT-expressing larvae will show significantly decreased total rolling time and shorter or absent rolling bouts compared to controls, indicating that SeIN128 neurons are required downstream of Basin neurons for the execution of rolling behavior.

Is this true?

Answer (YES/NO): NO